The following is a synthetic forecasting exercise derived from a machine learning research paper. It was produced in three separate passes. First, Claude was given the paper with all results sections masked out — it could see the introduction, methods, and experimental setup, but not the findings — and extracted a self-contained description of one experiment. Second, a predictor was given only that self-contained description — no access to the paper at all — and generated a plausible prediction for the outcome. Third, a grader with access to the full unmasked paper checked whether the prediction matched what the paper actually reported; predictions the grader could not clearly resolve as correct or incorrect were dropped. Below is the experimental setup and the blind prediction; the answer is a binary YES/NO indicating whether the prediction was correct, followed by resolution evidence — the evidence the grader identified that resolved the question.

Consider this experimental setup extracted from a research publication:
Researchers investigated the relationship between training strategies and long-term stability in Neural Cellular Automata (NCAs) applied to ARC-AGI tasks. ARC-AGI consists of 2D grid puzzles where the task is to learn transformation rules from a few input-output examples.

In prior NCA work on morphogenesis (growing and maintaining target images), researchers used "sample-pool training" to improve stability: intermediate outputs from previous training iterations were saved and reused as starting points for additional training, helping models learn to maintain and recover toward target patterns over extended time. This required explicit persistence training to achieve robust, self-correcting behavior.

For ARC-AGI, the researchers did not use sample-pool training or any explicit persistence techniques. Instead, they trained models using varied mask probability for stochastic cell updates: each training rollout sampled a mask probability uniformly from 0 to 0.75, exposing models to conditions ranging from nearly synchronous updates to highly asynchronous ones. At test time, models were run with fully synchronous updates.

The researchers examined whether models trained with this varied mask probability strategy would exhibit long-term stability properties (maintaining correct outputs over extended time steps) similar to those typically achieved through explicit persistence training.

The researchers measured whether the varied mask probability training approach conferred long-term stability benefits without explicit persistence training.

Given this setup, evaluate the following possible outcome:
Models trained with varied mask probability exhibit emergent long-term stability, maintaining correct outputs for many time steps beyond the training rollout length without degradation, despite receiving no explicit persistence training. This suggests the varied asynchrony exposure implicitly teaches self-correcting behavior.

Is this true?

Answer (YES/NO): YES